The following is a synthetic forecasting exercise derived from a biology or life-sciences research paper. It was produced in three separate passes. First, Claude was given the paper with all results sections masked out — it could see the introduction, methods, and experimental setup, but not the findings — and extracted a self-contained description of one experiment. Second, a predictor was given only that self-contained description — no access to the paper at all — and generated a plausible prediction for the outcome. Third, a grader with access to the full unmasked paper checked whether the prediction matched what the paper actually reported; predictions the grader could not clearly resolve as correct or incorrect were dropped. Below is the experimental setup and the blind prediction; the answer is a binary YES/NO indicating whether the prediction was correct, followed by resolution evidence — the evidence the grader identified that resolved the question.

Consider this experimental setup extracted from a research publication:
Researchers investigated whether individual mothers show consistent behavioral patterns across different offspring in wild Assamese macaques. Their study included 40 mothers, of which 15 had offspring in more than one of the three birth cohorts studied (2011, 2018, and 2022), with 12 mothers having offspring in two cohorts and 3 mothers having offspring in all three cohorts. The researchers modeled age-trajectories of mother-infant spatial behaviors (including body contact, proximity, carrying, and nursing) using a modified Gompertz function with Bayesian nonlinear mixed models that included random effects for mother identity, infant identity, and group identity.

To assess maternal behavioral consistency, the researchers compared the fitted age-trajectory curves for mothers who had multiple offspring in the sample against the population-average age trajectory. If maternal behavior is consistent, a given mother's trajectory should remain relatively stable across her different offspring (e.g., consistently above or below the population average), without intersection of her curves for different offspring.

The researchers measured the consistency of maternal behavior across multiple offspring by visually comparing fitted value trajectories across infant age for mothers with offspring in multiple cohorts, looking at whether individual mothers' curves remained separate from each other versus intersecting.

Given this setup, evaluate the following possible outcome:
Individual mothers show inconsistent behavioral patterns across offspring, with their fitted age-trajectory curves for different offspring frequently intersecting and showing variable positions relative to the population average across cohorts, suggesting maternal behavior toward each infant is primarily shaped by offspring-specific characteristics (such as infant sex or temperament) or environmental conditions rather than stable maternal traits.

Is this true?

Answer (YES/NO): NO